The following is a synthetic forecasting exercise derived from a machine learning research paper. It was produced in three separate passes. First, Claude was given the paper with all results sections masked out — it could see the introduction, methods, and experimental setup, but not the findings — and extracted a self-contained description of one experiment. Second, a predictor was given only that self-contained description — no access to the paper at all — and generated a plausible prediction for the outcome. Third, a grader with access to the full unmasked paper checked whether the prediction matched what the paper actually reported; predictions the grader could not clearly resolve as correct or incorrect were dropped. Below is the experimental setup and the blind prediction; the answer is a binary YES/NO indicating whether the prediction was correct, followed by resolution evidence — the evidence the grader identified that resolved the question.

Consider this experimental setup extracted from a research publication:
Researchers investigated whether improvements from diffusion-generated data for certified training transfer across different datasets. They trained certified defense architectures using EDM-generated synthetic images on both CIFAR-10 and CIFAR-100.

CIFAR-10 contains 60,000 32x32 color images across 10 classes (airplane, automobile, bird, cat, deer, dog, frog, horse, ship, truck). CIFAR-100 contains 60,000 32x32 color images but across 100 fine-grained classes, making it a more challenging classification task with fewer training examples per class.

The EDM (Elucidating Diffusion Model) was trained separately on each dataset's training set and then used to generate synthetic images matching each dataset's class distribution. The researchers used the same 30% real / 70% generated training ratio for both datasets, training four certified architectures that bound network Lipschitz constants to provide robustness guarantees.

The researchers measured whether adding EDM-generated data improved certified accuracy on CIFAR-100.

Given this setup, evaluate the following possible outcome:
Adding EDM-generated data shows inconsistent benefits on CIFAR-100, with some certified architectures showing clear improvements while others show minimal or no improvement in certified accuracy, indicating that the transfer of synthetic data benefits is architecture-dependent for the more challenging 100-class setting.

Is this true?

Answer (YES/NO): NO